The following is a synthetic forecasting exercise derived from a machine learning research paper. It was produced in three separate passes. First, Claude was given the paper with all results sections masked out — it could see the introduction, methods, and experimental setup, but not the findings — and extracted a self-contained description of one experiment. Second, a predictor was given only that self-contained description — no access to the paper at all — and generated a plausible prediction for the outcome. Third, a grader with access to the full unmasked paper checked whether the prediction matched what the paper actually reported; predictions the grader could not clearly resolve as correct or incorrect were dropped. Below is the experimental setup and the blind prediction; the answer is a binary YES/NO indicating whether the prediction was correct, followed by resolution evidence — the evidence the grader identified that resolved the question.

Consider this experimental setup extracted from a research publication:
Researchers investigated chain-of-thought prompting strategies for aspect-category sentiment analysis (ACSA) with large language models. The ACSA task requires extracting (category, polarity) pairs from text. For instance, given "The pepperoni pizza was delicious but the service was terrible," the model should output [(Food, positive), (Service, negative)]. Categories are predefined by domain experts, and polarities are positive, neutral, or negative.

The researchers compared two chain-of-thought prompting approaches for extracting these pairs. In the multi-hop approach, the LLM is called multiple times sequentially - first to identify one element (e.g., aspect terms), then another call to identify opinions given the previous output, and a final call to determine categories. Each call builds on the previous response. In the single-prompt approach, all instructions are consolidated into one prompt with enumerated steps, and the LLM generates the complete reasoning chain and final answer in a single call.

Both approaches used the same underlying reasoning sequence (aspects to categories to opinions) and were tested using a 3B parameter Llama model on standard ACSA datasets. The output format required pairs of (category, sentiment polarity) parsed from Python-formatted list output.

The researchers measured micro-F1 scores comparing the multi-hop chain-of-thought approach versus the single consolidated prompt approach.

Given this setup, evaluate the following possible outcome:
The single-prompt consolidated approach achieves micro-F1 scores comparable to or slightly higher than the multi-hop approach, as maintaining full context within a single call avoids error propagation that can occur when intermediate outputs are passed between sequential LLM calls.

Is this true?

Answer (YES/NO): YES